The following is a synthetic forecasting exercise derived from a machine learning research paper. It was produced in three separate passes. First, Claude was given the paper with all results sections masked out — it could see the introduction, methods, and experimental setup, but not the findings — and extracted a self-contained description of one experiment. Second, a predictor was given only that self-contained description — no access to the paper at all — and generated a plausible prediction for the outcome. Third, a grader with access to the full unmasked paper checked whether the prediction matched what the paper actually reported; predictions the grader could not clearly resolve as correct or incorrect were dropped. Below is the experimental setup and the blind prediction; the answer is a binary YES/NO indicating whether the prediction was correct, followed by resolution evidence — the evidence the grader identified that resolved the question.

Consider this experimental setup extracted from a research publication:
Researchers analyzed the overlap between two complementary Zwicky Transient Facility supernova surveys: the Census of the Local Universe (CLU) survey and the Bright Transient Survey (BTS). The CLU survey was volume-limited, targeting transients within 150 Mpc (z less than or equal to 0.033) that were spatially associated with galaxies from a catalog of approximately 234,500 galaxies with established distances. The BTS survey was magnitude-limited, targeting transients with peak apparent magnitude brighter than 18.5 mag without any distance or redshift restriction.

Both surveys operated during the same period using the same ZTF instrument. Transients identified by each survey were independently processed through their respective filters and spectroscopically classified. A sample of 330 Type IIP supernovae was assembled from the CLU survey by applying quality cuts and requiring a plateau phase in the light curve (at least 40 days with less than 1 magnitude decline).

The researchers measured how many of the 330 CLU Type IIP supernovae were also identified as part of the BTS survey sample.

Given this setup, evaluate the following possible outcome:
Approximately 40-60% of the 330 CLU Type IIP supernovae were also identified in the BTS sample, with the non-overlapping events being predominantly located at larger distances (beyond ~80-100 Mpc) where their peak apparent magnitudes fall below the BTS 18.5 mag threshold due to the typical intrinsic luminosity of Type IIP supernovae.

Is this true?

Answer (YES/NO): NO